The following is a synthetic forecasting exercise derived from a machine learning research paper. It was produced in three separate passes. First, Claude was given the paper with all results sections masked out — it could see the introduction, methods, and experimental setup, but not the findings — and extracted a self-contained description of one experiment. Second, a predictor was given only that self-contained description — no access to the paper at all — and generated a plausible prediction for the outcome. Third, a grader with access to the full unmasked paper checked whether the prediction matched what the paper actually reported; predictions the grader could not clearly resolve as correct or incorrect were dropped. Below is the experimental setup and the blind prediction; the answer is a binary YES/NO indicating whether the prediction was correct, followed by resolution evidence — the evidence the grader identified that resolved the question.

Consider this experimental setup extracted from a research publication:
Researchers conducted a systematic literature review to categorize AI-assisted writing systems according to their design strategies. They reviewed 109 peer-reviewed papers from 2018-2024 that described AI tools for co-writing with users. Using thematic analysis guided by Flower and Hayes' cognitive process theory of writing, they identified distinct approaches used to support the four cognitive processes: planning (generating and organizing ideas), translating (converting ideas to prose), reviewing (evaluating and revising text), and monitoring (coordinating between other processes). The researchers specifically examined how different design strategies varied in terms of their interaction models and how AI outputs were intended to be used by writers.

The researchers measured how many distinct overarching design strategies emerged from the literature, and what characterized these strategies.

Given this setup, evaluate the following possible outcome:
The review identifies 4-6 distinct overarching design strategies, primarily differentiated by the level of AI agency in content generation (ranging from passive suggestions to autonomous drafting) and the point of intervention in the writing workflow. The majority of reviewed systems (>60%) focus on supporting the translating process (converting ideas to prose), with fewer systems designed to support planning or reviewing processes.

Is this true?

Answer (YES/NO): NO